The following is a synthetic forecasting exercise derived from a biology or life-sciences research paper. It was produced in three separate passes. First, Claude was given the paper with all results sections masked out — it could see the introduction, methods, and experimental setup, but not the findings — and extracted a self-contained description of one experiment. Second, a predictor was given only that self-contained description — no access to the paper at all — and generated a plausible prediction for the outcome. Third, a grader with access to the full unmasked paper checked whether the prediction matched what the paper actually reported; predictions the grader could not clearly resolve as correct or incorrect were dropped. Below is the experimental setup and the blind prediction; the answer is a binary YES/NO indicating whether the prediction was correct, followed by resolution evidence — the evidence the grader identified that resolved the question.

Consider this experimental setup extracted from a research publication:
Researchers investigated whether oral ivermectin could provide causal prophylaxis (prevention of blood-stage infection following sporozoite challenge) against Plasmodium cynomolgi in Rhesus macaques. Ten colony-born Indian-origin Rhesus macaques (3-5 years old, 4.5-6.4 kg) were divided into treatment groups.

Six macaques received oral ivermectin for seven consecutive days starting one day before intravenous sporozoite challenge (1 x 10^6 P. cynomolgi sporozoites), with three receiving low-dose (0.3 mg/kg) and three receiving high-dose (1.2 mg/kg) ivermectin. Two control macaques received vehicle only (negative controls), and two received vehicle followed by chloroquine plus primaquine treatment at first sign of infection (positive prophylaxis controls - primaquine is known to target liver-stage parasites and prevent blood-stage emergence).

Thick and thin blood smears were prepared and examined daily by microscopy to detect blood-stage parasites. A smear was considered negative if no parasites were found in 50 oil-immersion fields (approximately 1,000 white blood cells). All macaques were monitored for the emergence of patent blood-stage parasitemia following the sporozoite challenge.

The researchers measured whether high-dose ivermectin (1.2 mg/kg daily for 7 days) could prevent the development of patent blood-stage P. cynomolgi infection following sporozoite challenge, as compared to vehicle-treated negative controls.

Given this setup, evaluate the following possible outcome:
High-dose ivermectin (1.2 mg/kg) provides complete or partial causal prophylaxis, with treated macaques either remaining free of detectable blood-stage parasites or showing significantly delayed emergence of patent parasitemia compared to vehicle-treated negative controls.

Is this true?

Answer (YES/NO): NO